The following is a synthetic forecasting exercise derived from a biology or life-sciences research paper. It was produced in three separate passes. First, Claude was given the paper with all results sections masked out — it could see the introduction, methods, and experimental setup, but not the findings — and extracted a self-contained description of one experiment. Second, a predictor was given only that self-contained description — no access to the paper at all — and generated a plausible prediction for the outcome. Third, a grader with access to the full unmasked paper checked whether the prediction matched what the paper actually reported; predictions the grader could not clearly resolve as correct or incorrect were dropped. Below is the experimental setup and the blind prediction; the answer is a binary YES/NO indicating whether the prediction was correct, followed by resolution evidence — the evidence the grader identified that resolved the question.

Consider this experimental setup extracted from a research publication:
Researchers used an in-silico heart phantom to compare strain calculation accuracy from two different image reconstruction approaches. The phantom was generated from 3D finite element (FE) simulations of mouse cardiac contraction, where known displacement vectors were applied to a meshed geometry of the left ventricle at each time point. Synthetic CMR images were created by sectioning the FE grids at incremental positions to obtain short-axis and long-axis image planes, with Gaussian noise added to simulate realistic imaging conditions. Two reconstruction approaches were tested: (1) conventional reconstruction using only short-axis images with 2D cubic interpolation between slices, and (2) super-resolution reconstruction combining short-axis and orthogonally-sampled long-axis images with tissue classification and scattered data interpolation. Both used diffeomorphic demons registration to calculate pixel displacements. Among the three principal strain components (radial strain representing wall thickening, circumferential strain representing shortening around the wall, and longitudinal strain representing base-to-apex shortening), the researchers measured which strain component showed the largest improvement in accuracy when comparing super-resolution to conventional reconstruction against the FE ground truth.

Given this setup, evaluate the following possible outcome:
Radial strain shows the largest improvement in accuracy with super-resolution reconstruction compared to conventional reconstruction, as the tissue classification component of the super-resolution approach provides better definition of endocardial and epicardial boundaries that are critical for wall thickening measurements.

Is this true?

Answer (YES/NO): NO